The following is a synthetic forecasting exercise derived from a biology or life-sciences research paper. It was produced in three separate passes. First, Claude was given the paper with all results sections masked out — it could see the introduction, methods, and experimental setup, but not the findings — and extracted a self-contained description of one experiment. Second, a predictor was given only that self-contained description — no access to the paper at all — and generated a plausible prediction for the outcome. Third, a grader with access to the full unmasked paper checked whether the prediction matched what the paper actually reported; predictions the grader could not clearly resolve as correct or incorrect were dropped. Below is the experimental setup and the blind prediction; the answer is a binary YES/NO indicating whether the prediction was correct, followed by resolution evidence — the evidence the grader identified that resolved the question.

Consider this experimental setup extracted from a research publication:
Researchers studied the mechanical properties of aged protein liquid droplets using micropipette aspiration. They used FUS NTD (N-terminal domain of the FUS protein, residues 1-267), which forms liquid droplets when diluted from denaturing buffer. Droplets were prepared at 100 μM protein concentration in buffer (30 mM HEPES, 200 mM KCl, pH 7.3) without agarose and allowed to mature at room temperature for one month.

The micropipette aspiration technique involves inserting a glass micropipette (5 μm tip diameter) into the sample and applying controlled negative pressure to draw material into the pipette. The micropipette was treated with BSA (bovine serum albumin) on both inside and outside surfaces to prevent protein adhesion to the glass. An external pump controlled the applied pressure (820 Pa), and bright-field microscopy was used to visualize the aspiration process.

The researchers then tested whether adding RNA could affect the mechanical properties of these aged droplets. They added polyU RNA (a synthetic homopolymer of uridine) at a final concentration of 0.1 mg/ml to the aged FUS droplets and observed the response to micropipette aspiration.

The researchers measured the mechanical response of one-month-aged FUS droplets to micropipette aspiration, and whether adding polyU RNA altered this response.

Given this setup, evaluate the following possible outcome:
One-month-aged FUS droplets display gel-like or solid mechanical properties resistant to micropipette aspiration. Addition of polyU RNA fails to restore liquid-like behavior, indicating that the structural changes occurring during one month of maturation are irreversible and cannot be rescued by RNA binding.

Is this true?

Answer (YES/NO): NO